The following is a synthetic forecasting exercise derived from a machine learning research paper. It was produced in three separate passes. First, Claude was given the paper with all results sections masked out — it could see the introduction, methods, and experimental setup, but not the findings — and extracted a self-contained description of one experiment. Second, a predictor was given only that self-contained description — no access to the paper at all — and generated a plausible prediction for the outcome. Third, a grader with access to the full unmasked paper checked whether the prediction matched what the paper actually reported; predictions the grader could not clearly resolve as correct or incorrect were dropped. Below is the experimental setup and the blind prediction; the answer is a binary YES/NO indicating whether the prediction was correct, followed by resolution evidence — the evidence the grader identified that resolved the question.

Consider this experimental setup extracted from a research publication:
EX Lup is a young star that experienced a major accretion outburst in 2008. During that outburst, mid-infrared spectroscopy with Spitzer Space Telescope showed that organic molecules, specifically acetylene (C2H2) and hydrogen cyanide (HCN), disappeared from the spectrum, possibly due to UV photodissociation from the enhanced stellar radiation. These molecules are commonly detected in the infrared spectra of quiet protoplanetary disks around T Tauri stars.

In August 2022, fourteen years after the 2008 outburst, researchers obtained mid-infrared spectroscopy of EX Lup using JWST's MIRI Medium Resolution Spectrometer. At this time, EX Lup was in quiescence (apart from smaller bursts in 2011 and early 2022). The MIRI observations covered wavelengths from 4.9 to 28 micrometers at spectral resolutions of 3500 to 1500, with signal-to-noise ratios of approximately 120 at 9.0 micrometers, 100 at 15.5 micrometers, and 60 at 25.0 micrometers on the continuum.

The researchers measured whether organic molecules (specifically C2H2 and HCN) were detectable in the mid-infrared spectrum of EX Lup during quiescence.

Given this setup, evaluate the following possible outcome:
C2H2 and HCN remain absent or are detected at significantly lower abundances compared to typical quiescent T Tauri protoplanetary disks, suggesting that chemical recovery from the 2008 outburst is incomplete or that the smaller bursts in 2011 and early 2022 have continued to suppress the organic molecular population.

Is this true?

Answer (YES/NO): NO